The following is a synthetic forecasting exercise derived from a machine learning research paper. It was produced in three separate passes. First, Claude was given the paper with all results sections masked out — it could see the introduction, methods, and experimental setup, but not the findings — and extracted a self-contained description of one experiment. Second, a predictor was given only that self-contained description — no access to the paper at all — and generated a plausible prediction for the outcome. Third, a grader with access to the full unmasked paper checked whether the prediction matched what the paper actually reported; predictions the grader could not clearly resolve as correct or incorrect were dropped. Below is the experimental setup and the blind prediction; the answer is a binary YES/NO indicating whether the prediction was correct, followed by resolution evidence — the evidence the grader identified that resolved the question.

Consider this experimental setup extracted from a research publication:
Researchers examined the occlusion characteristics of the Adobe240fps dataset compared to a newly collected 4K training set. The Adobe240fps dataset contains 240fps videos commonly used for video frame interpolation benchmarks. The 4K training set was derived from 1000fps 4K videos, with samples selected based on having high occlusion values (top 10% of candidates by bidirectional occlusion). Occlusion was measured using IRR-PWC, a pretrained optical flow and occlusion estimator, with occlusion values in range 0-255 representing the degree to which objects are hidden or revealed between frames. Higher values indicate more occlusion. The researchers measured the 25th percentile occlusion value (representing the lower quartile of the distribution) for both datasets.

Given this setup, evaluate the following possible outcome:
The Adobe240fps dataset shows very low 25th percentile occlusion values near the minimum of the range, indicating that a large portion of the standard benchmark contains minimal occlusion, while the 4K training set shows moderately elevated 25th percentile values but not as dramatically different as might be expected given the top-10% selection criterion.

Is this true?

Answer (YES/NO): NO